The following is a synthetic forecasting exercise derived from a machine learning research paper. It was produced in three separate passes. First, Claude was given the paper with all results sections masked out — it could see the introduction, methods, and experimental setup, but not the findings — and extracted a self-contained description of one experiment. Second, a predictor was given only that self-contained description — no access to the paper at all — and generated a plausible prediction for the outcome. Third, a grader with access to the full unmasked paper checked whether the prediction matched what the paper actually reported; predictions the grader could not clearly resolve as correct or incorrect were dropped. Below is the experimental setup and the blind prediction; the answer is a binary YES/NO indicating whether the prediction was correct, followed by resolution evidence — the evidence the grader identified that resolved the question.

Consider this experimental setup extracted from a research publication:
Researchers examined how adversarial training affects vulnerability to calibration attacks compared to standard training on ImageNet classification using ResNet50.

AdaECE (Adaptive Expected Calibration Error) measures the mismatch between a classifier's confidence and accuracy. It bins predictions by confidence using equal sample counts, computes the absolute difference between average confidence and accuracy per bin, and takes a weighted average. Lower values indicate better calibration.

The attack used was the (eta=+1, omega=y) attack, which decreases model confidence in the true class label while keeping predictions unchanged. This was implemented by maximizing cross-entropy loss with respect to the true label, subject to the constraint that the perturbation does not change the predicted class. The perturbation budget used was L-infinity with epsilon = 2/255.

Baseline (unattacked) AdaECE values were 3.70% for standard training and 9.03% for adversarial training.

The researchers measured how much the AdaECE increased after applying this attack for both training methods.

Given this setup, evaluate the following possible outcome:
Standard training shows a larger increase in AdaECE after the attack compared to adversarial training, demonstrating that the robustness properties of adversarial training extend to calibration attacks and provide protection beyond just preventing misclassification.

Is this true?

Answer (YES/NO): YES